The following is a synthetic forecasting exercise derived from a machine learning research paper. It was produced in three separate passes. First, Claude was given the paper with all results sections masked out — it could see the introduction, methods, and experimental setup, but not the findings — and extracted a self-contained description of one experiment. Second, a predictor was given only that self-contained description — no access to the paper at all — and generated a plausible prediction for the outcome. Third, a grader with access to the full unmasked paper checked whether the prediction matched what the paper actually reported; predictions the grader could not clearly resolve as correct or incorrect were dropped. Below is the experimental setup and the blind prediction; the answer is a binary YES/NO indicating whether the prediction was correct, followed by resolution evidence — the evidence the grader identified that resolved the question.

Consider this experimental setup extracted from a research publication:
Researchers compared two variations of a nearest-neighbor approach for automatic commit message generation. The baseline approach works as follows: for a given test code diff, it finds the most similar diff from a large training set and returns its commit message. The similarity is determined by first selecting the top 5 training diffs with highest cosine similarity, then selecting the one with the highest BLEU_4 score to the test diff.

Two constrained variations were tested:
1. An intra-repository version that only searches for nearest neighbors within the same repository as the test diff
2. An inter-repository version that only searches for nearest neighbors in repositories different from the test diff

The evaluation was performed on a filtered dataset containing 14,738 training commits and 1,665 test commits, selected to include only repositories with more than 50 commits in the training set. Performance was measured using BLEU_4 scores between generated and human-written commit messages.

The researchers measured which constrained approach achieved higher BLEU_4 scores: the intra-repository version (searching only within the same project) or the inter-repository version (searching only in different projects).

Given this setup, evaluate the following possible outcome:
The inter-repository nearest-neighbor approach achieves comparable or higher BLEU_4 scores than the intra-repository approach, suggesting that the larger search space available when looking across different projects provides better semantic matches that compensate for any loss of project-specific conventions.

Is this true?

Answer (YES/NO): NO